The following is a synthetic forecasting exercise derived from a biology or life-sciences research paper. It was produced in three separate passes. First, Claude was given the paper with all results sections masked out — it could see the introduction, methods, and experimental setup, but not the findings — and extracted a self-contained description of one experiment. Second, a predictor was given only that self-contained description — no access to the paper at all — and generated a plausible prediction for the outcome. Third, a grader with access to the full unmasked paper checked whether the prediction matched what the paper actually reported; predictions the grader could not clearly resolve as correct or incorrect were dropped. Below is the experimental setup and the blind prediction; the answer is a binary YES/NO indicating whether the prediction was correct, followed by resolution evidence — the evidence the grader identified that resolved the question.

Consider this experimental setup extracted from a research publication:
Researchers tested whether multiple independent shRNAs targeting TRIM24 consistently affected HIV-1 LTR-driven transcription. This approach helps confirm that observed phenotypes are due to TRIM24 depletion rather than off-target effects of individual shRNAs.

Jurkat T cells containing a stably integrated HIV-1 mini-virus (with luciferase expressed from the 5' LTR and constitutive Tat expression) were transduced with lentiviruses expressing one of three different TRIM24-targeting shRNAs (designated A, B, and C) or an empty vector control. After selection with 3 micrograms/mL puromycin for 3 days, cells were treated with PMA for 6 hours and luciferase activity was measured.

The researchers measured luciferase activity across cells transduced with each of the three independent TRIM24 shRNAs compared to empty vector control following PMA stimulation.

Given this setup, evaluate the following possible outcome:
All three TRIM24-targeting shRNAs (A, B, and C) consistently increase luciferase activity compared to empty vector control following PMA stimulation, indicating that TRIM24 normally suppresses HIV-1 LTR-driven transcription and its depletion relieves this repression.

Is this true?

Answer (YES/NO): NO